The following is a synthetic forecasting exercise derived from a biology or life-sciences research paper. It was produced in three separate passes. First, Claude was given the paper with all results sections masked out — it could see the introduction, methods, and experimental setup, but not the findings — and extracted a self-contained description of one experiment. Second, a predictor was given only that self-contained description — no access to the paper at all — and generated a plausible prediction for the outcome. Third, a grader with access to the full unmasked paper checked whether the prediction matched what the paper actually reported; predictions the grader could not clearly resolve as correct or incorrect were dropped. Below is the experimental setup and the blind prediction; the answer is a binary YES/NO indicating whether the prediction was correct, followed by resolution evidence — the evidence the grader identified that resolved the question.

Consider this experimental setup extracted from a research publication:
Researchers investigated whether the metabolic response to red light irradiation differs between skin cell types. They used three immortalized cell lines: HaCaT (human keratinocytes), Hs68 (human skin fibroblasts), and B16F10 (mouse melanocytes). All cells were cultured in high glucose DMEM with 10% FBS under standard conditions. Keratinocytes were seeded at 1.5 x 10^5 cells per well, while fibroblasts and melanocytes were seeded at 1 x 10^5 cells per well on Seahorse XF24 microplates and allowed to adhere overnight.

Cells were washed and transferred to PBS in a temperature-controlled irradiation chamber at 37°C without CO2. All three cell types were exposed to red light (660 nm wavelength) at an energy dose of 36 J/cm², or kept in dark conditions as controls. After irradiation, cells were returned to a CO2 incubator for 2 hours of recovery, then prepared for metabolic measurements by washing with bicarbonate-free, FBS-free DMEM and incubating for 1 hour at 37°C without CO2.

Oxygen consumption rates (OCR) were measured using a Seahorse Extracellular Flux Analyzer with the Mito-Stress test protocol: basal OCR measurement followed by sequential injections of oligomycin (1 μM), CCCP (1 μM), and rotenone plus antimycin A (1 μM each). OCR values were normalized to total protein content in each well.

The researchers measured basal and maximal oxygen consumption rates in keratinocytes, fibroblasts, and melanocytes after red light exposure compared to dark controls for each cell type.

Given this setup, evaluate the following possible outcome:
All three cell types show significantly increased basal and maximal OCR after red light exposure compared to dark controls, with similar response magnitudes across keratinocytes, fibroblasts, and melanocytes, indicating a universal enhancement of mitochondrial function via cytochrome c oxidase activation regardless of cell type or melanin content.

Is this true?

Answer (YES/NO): NO